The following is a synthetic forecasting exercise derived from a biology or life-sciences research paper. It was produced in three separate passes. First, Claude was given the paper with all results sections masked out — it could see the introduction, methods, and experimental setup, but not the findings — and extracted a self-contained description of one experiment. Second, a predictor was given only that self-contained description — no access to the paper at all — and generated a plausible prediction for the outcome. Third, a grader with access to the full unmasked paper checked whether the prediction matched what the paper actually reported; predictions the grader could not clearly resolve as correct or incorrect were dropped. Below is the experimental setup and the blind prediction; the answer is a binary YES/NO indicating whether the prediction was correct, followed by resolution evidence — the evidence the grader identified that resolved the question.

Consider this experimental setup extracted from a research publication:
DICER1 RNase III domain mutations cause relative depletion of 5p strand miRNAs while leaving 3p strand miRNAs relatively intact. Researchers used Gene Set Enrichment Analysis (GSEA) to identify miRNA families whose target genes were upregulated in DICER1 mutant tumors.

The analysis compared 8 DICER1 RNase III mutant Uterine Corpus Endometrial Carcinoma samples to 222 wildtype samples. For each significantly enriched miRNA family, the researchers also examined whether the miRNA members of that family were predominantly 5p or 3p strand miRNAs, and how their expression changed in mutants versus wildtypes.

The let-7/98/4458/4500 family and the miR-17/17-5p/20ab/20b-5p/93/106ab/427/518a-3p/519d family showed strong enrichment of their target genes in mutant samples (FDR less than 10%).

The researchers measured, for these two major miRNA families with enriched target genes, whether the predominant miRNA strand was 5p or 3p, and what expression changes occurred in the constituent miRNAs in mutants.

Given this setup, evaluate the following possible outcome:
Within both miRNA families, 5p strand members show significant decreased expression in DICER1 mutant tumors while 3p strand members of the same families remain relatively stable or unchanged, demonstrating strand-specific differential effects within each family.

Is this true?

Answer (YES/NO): NO